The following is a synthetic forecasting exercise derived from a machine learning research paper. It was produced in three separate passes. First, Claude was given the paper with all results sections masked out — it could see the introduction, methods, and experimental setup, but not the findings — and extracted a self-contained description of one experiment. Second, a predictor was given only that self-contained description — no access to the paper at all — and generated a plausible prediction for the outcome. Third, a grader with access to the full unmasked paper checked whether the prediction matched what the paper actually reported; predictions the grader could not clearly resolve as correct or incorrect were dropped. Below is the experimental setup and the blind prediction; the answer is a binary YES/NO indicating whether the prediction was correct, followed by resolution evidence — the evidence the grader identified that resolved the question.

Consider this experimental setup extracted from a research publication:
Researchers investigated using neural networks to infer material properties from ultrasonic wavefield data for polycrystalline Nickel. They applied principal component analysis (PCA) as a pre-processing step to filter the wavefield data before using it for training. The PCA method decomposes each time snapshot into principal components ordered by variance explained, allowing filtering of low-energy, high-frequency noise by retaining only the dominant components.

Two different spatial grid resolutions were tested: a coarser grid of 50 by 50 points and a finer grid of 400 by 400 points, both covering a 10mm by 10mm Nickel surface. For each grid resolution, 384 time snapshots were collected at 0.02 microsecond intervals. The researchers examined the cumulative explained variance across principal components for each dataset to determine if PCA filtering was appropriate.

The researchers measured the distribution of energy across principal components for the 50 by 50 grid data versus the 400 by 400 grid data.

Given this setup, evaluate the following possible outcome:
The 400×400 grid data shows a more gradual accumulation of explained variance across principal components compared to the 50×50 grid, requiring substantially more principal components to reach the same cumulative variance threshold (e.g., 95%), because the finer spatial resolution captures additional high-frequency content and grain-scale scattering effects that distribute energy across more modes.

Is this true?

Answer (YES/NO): NO